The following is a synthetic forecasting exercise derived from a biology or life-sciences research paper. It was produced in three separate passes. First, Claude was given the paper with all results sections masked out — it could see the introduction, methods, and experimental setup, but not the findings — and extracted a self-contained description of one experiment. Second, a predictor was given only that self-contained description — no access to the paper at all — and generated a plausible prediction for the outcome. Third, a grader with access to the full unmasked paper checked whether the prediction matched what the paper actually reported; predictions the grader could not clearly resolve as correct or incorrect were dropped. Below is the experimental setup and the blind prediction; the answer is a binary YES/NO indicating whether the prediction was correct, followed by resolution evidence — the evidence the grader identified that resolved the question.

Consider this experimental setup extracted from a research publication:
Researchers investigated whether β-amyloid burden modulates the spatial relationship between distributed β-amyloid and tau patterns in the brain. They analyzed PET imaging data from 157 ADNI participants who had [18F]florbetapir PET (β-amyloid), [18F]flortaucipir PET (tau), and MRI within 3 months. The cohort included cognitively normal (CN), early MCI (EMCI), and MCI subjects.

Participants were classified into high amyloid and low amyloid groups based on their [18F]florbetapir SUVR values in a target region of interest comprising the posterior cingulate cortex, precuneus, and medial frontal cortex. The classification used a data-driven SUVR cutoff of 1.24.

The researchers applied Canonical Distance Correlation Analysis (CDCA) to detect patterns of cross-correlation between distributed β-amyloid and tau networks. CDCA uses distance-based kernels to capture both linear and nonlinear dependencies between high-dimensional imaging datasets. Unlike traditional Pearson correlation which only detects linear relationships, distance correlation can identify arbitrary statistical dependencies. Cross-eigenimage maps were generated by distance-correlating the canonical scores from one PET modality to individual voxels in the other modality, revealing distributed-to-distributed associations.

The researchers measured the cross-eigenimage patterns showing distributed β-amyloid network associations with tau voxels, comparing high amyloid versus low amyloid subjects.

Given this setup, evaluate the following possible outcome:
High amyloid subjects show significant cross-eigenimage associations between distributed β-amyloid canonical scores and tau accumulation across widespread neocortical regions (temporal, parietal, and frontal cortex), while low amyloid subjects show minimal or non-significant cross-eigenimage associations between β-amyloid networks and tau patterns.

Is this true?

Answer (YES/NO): NO